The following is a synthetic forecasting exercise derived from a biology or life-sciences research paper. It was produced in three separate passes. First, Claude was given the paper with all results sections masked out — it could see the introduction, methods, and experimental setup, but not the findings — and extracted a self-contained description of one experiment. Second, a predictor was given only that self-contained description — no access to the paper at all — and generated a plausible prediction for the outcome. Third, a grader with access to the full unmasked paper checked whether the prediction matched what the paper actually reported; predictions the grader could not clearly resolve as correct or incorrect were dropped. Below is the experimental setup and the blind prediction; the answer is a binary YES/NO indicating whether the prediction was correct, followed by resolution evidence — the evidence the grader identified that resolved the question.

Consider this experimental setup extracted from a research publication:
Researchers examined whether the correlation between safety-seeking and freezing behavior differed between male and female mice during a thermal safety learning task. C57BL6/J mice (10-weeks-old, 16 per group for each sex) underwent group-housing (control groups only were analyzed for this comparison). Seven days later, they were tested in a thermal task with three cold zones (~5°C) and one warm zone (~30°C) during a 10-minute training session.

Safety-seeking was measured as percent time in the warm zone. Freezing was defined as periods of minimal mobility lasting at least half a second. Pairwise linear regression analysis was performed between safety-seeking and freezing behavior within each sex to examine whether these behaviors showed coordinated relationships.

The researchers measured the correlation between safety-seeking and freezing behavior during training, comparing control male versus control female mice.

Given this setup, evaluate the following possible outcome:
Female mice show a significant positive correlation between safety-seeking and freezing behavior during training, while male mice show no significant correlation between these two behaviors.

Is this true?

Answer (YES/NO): NO